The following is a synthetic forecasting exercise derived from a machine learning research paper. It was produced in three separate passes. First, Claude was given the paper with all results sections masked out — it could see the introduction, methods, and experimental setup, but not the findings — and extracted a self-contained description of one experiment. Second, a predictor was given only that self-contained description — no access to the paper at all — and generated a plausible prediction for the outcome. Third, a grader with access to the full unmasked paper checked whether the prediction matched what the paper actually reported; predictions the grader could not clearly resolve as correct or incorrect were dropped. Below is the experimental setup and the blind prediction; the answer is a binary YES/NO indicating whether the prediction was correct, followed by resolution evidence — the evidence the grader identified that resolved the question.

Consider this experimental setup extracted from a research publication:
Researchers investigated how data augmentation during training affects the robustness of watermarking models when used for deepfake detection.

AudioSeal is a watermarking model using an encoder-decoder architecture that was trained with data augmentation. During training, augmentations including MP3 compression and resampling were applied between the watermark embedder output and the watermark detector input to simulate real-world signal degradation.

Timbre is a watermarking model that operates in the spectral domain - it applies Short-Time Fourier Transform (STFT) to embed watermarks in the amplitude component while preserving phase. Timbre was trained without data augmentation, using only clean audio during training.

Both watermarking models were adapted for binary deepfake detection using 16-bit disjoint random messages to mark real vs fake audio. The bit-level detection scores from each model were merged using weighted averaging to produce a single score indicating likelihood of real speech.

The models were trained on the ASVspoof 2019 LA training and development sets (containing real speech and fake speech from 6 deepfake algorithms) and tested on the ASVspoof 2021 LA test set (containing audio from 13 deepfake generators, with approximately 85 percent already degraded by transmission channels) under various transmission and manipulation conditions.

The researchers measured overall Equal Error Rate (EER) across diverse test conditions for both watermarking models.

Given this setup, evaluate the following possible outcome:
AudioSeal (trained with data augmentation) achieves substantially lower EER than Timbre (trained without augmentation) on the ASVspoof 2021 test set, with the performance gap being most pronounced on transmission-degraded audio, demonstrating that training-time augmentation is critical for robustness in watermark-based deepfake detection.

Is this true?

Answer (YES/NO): NO